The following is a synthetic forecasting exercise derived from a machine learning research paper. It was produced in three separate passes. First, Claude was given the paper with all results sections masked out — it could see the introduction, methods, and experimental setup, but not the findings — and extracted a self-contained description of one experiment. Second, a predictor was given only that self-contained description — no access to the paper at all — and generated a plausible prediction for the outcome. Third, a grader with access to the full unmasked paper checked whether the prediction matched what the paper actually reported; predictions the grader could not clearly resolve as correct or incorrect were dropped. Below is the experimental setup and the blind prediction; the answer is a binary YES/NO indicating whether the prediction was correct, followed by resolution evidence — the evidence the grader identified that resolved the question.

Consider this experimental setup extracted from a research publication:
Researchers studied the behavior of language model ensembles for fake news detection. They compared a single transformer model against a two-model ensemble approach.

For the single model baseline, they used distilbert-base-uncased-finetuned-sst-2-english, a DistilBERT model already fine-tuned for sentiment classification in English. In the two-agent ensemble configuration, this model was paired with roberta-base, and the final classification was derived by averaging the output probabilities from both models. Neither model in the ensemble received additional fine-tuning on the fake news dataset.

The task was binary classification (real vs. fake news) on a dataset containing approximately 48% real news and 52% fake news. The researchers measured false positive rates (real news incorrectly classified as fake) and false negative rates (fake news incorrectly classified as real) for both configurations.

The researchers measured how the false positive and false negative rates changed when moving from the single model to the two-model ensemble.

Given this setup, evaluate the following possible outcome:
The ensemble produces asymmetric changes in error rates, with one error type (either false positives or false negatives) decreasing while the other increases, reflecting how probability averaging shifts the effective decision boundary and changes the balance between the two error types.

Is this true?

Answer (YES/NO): YES